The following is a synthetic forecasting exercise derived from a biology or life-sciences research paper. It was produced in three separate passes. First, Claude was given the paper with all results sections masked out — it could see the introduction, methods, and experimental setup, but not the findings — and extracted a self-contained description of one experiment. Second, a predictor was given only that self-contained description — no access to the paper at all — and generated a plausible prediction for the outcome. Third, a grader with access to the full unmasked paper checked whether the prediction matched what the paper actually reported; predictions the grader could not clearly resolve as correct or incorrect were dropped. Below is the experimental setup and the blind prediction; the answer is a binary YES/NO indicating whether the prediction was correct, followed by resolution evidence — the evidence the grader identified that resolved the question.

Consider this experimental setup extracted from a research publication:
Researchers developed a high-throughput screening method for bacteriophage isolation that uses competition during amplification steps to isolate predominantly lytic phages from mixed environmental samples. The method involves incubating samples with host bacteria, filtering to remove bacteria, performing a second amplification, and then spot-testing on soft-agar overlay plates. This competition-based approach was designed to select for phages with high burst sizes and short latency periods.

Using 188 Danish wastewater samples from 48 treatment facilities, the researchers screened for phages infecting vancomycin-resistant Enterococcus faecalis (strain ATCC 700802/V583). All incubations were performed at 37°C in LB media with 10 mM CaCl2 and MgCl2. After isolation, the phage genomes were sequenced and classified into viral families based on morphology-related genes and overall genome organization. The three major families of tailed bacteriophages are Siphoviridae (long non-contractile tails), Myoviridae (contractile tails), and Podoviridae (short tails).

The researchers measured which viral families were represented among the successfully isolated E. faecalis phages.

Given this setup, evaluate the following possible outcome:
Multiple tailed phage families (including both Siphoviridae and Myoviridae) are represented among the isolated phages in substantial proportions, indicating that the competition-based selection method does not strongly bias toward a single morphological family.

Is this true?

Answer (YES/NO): NO